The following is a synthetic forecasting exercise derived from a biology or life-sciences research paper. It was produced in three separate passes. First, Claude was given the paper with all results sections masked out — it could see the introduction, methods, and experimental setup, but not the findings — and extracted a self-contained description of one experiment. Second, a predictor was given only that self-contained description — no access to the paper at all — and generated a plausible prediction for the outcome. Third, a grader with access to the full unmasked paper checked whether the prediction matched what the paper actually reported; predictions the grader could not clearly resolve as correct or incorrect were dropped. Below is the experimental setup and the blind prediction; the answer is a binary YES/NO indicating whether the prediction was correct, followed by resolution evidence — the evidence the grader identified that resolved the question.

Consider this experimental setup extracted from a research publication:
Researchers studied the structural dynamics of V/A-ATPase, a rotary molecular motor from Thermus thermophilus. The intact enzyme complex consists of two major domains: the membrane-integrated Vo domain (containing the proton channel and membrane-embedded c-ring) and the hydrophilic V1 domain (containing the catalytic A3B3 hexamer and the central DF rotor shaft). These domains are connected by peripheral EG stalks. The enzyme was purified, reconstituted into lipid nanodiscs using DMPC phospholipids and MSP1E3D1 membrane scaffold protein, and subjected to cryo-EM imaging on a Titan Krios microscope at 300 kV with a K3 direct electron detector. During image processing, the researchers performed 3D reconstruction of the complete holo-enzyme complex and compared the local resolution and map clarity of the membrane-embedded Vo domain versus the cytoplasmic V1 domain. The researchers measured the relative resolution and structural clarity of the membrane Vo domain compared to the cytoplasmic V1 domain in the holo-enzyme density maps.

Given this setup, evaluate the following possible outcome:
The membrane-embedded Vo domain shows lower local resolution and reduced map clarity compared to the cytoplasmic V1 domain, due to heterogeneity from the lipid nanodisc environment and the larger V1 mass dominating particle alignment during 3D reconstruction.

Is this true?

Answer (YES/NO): NO